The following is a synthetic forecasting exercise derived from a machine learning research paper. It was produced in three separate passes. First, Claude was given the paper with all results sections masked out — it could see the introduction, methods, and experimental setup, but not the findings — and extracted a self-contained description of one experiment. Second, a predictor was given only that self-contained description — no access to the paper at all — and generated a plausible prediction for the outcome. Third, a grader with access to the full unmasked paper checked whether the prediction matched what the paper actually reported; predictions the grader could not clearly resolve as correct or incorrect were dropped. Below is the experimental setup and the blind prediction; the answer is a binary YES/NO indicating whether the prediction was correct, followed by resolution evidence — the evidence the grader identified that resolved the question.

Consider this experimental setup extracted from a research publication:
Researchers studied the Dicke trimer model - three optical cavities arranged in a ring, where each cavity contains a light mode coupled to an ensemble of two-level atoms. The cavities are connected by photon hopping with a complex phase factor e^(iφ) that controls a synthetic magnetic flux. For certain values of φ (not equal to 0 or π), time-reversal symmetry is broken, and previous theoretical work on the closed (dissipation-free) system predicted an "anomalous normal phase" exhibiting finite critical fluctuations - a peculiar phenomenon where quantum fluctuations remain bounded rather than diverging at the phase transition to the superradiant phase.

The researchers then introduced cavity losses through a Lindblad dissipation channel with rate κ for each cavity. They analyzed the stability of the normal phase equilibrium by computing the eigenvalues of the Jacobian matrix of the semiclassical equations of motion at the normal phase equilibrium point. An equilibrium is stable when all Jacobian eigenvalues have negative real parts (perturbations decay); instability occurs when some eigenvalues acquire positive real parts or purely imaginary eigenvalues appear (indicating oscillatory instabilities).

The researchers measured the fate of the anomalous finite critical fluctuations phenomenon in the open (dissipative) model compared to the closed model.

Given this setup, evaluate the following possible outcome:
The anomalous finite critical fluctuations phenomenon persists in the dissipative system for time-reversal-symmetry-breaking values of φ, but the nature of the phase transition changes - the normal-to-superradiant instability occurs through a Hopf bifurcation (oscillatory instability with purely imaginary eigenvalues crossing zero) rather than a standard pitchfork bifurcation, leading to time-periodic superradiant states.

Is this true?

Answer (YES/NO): NO